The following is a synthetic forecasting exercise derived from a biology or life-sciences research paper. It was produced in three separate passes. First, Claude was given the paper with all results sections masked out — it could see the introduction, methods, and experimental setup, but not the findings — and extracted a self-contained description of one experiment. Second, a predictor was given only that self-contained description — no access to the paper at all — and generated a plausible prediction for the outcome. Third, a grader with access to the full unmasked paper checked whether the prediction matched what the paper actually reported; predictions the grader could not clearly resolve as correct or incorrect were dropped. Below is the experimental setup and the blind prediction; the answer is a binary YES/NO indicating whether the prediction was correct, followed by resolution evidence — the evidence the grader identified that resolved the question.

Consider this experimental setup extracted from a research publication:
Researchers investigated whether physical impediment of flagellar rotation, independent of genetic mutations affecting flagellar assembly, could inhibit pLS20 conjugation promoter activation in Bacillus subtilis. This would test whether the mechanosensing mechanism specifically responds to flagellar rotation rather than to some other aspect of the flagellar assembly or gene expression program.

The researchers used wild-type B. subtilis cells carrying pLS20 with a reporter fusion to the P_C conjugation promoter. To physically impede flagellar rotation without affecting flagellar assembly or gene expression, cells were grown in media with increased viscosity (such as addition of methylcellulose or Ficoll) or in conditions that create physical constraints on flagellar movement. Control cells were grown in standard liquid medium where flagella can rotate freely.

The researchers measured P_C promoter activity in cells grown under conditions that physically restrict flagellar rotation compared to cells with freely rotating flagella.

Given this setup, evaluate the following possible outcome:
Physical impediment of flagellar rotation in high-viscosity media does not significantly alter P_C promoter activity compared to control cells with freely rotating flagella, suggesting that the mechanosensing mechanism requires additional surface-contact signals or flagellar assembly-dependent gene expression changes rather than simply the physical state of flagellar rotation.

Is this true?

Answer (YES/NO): NO